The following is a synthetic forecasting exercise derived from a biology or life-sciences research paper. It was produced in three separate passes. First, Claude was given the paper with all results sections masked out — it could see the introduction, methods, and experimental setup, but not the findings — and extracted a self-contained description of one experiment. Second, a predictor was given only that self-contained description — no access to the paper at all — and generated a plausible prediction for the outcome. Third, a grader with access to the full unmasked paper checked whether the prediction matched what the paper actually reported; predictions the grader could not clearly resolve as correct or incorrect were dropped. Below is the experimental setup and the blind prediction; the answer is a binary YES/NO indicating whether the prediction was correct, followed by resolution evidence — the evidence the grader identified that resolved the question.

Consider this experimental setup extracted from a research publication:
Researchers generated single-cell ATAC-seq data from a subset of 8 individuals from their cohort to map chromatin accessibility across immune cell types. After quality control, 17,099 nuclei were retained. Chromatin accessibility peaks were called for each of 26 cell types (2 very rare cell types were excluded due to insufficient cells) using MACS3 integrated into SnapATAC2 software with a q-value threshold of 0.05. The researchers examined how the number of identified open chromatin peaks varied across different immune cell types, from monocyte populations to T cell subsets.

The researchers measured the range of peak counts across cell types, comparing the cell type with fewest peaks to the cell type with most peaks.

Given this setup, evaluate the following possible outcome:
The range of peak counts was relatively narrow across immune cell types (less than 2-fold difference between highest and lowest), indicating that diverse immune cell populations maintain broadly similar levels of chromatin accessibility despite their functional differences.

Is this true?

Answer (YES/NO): NO